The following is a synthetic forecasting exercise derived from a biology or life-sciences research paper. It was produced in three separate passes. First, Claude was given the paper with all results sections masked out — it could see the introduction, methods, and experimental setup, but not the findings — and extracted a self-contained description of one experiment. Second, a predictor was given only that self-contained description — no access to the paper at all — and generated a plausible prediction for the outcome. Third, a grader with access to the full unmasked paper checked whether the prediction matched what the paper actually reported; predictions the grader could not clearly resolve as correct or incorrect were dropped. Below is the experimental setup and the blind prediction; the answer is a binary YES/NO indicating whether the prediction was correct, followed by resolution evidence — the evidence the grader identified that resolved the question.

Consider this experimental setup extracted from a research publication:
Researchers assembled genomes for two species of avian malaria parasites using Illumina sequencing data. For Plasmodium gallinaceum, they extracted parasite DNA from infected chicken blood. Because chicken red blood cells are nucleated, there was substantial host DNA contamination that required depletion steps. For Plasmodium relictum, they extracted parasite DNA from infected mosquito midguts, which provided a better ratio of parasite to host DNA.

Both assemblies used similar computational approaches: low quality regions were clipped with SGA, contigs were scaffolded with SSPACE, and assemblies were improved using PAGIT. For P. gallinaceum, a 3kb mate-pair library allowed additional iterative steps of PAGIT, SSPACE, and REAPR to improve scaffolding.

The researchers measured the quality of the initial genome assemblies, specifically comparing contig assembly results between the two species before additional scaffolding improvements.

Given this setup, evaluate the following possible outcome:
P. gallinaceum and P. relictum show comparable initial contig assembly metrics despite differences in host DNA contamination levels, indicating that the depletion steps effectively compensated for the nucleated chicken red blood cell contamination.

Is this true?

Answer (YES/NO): NO